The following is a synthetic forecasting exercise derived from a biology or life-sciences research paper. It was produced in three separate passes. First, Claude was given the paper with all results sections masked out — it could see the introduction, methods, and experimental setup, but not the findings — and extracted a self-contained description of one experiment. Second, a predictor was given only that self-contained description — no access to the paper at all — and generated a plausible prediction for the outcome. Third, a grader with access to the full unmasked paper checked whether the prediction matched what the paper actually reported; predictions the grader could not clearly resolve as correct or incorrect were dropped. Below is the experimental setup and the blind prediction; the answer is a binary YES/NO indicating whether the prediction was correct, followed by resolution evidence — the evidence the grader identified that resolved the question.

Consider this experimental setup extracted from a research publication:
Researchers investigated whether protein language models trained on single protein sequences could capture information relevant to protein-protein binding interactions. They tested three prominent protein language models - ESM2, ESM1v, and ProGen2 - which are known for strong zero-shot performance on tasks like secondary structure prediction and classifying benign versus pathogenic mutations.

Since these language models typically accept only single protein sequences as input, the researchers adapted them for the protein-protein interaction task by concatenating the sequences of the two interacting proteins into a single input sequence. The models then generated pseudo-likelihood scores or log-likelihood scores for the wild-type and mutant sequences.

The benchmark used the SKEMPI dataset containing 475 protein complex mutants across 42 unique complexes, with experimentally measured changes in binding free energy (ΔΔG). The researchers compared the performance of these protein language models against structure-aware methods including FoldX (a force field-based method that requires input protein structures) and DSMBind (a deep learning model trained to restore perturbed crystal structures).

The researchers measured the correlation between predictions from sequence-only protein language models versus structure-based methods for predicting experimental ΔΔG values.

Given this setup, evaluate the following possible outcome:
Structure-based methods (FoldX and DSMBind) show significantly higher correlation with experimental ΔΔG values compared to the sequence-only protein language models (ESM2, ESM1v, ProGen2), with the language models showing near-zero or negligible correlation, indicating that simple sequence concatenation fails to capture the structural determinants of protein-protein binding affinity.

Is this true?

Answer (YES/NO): YES